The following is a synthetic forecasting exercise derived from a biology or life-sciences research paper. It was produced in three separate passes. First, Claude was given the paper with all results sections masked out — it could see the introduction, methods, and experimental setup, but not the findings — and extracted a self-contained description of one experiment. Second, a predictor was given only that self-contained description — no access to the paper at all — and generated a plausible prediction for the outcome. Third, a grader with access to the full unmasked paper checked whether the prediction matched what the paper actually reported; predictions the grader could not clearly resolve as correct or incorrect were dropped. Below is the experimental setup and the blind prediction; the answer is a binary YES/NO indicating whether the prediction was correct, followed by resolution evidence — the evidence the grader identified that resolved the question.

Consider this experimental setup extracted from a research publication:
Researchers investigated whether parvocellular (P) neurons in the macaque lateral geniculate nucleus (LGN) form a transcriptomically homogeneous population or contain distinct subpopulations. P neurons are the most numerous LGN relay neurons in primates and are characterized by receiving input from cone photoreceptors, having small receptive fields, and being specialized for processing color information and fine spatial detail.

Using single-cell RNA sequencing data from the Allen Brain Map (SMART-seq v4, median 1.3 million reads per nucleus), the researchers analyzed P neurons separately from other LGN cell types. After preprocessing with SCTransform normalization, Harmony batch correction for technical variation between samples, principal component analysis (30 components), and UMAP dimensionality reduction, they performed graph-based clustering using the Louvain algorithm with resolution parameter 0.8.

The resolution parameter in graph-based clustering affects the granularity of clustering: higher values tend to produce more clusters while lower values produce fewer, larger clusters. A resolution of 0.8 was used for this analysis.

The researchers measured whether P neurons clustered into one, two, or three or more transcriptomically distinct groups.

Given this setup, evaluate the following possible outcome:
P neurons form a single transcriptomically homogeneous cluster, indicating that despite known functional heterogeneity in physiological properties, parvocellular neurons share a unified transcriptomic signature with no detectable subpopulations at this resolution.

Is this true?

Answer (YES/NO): NO